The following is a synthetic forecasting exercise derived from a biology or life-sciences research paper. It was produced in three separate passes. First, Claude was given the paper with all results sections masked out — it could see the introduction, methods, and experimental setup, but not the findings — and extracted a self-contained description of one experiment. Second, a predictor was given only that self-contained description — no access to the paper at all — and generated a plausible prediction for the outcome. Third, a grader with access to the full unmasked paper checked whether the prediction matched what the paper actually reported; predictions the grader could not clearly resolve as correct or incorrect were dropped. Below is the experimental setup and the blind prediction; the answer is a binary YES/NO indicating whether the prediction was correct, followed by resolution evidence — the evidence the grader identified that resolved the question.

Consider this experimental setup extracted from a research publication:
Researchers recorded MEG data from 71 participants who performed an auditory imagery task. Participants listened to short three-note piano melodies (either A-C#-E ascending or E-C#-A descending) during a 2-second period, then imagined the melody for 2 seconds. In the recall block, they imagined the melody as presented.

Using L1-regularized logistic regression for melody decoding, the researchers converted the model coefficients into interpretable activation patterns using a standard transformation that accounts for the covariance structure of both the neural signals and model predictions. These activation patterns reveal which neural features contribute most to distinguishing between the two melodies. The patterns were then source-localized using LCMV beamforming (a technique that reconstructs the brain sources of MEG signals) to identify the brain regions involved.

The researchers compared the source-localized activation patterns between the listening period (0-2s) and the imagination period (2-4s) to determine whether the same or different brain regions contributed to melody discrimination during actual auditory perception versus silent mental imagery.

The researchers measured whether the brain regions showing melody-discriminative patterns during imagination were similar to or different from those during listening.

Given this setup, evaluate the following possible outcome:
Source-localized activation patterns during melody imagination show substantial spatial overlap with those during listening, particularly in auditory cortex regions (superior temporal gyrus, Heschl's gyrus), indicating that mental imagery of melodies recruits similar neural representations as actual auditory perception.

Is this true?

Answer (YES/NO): NO